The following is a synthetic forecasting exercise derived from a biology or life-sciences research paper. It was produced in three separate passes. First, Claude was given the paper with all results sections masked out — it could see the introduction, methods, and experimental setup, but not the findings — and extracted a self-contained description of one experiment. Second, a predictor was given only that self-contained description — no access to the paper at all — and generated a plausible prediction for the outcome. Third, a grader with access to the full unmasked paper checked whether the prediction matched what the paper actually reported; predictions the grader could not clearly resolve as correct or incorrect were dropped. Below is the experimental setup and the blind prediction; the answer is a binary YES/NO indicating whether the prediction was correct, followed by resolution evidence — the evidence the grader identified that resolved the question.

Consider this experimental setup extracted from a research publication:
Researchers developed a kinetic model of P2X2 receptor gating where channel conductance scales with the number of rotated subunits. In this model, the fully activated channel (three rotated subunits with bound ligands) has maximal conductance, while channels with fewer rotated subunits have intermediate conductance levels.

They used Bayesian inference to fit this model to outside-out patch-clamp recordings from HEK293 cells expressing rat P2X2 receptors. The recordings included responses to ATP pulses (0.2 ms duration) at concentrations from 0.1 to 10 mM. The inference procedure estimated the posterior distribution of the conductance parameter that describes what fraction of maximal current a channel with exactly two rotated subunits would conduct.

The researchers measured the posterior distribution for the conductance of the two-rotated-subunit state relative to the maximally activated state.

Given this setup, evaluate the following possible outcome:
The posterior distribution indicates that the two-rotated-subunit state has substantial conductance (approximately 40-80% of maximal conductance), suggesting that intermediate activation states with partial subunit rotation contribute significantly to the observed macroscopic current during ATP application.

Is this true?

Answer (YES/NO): NO